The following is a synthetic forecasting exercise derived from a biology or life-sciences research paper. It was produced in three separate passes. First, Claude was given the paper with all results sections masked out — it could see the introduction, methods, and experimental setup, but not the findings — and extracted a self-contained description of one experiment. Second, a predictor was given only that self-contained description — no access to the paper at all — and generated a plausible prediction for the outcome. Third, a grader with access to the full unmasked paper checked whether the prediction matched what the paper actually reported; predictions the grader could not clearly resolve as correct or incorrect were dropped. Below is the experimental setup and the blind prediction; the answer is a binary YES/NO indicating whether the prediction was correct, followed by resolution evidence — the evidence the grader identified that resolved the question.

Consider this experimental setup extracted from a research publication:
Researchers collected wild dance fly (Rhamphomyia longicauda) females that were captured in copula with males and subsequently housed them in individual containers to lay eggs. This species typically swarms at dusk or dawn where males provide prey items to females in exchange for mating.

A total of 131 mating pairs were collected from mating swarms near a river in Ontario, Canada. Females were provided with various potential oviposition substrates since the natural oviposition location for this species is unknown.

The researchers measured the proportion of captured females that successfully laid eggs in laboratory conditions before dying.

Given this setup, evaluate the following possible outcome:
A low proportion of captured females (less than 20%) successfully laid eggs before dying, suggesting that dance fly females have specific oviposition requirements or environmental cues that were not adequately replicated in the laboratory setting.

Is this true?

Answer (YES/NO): NO